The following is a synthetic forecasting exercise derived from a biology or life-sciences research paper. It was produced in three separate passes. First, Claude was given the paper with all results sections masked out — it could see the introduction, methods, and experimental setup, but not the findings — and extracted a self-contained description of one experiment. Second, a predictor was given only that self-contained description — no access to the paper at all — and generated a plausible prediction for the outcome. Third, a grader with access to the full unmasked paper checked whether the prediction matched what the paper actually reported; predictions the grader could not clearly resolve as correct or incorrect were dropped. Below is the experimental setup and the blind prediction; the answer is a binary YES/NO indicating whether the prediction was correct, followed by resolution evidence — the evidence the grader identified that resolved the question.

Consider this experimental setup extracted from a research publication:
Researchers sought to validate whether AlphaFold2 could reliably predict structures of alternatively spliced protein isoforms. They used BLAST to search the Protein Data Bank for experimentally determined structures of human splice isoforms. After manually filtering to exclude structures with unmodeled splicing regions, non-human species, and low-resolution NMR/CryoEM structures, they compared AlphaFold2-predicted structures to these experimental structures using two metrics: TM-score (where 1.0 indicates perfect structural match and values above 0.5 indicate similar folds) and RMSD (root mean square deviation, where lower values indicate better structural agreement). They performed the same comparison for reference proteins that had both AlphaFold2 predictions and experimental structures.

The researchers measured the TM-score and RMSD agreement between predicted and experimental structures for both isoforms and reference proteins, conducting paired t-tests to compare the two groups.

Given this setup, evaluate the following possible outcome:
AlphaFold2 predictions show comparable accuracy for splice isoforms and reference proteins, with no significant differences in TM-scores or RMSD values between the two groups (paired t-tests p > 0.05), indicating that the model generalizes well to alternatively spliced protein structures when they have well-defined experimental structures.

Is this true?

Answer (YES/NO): YES